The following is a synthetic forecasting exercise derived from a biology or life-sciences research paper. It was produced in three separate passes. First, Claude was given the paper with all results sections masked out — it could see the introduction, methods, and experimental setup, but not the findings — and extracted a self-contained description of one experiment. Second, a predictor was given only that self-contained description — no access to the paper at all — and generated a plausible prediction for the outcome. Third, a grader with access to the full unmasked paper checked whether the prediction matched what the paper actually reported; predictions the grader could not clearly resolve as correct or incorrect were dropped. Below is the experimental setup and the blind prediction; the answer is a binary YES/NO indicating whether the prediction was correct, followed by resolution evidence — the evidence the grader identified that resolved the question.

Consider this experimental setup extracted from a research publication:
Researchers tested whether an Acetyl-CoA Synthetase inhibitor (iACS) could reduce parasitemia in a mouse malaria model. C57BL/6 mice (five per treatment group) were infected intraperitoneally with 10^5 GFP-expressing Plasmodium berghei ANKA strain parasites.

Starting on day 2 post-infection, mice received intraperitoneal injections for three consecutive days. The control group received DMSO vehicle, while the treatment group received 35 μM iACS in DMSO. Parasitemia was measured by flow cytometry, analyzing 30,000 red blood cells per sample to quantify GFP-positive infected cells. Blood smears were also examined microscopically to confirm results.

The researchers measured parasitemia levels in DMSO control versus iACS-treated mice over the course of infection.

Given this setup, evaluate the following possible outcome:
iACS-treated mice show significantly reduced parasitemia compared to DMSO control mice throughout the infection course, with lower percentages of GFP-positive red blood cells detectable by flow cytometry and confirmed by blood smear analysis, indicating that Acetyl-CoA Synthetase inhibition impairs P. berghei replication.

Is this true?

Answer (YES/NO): NO